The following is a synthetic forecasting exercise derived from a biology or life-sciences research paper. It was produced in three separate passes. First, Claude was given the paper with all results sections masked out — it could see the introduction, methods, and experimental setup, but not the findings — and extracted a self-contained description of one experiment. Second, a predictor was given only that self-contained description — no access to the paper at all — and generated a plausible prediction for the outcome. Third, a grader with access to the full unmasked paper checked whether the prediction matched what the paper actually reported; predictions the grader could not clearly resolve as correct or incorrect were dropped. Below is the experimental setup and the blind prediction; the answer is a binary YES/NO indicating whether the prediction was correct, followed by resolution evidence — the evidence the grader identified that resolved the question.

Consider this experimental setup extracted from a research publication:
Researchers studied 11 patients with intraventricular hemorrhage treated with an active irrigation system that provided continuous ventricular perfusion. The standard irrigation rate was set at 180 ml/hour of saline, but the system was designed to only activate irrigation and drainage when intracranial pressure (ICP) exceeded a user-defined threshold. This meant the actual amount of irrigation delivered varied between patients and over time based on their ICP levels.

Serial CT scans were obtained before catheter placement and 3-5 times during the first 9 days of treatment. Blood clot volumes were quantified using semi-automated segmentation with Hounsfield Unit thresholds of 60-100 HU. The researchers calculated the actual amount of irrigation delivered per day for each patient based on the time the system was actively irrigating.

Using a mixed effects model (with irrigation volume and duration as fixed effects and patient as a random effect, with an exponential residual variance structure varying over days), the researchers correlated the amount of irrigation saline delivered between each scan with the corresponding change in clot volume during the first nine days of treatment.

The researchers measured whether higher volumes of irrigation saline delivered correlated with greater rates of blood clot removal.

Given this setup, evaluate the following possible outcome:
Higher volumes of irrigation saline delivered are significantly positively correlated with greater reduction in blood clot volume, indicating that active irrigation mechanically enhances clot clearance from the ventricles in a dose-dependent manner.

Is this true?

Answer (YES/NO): YES